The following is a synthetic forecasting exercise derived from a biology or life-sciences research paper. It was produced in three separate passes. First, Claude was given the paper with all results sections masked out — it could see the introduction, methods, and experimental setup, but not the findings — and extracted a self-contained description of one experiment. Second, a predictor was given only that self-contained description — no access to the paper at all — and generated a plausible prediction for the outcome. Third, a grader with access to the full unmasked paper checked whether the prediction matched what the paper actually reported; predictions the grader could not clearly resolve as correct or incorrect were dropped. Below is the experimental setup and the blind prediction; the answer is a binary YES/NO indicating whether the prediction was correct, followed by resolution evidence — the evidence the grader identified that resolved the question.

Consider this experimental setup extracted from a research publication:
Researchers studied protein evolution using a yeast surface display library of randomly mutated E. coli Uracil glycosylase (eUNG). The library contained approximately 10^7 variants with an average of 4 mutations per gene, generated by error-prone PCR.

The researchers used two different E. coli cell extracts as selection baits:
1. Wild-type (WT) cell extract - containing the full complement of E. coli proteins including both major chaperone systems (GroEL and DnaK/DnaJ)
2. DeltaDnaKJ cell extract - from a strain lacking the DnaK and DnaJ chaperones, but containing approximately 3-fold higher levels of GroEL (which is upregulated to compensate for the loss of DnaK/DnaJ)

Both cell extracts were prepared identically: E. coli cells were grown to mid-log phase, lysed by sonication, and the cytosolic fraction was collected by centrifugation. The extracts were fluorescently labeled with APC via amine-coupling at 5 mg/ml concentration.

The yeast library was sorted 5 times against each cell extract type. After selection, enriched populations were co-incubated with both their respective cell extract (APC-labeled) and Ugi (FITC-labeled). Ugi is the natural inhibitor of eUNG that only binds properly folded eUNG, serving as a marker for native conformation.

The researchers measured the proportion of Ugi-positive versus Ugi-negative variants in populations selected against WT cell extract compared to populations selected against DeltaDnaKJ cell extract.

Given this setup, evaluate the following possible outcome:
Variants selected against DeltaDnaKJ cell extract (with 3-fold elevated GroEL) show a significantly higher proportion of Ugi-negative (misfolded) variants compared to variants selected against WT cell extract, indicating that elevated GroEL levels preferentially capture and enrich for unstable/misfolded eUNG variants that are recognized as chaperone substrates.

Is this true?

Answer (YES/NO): YES